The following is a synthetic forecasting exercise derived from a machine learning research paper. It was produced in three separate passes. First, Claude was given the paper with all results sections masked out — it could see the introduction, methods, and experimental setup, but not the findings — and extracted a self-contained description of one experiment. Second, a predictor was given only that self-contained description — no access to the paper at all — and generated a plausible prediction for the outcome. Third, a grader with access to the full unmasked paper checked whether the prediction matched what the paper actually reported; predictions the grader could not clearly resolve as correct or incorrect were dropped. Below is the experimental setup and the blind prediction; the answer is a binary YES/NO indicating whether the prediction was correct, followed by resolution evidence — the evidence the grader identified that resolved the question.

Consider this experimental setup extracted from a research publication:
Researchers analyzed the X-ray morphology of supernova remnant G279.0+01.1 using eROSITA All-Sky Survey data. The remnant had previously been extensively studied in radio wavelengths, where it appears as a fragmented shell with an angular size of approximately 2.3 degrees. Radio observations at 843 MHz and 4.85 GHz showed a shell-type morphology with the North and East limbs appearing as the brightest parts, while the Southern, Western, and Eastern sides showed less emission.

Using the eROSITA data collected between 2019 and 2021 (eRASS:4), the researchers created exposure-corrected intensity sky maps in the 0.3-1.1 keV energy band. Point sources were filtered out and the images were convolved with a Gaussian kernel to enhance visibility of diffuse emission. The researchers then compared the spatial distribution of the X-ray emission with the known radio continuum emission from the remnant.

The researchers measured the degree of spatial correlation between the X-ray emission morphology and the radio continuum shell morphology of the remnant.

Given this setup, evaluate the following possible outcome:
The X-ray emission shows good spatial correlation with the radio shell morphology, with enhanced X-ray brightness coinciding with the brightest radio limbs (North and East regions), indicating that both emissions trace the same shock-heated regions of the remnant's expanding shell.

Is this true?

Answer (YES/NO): YES